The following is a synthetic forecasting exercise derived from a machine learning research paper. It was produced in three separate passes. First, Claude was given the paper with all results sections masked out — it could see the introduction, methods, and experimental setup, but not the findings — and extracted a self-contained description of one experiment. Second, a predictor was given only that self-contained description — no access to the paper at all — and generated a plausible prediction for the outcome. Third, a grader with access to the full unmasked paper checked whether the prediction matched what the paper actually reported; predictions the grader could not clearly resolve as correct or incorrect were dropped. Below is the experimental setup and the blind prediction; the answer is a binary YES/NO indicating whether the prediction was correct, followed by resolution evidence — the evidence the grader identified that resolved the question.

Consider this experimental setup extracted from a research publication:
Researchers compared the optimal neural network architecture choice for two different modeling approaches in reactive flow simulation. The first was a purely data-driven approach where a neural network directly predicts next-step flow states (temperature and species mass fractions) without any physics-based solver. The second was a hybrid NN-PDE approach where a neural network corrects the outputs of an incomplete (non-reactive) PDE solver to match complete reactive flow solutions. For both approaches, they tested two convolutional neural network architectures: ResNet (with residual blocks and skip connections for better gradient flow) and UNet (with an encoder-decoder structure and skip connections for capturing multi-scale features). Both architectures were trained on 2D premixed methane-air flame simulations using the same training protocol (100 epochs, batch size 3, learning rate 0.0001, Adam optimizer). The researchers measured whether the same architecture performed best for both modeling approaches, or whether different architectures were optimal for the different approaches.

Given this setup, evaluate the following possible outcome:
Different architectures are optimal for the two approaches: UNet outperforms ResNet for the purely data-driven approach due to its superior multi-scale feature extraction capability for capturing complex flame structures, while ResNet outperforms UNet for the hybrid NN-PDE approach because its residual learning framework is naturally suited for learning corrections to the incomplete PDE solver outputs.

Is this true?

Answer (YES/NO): NO